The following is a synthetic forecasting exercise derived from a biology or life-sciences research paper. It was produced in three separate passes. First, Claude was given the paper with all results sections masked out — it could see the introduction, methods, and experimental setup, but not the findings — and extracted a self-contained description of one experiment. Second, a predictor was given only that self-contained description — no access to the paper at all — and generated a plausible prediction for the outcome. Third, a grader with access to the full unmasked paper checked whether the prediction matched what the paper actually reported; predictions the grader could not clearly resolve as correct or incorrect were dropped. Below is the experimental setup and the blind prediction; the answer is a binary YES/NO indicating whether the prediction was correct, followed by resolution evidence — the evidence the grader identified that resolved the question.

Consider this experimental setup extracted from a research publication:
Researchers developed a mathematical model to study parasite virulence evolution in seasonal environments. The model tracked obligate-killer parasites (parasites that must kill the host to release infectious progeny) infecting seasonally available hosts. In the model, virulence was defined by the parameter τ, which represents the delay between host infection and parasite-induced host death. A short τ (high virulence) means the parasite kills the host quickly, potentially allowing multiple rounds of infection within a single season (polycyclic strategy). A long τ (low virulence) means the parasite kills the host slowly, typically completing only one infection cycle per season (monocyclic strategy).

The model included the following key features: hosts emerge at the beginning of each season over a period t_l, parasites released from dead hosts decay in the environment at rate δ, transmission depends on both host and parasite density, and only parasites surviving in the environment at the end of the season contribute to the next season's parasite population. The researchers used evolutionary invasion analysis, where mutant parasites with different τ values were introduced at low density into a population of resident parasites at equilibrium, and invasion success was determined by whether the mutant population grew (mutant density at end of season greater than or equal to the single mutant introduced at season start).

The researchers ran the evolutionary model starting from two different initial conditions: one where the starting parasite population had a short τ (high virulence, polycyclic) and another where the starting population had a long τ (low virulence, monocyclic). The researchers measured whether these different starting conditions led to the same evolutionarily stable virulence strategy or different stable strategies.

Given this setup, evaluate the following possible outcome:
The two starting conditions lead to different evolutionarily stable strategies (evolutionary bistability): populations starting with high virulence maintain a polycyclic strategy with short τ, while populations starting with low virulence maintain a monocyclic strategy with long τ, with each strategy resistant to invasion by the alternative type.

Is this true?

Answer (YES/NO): YES